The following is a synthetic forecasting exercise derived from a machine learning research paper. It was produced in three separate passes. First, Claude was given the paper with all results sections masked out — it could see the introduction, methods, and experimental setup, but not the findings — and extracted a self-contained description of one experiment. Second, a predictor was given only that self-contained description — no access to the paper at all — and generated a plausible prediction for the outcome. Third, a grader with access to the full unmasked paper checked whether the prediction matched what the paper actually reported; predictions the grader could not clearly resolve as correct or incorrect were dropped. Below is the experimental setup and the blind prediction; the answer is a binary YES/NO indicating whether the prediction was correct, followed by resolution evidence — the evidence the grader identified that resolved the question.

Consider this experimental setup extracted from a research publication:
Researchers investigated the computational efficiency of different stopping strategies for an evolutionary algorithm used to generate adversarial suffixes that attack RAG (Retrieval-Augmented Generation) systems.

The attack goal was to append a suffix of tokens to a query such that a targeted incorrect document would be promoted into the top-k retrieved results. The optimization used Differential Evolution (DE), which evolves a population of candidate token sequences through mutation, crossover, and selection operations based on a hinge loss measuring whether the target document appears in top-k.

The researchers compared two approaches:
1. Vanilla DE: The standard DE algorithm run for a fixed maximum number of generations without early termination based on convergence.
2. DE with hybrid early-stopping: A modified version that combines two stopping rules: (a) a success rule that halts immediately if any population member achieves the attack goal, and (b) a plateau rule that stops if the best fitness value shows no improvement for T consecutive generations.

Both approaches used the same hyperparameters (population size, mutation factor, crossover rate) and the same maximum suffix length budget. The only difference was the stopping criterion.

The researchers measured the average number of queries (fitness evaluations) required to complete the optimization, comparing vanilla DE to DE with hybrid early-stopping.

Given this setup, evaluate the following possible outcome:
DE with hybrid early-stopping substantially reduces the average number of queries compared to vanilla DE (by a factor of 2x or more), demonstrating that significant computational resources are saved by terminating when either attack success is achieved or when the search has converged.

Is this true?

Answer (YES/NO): NO